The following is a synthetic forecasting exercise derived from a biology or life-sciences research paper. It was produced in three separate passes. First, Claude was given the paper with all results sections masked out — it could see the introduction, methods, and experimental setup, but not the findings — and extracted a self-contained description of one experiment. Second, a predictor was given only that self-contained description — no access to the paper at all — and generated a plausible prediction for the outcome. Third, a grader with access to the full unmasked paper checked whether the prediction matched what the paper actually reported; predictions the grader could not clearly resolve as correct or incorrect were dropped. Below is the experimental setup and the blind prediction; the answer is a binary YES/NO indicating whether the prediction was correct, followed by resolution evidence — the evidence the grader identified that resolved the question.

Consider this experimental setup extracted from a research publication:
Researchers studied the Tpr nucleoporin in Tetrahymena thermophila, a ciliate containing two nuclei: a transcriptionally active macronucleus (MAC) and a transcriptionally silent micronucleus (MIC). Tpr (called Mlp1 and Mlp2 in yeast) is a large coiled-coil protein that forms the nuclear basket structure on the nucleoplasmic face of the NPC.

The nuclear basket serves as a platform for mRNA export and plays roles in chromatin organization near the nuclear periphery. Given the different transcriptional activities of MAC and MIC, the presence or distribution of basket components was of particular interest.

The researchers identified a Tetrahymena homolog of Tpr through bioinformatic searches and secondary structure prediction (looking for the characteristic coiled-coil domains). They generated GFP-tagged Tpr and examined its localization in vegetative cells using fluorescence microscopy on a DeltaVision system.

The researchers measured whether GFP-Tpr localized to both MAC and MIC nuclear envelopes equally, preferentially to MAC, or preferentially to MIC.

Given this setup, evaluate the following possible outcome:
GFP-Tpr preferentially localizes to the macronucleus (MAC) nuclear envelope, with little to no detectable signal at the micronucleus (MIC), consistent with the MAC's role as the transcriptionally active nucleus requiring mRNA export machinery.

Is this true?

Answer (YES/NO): NO